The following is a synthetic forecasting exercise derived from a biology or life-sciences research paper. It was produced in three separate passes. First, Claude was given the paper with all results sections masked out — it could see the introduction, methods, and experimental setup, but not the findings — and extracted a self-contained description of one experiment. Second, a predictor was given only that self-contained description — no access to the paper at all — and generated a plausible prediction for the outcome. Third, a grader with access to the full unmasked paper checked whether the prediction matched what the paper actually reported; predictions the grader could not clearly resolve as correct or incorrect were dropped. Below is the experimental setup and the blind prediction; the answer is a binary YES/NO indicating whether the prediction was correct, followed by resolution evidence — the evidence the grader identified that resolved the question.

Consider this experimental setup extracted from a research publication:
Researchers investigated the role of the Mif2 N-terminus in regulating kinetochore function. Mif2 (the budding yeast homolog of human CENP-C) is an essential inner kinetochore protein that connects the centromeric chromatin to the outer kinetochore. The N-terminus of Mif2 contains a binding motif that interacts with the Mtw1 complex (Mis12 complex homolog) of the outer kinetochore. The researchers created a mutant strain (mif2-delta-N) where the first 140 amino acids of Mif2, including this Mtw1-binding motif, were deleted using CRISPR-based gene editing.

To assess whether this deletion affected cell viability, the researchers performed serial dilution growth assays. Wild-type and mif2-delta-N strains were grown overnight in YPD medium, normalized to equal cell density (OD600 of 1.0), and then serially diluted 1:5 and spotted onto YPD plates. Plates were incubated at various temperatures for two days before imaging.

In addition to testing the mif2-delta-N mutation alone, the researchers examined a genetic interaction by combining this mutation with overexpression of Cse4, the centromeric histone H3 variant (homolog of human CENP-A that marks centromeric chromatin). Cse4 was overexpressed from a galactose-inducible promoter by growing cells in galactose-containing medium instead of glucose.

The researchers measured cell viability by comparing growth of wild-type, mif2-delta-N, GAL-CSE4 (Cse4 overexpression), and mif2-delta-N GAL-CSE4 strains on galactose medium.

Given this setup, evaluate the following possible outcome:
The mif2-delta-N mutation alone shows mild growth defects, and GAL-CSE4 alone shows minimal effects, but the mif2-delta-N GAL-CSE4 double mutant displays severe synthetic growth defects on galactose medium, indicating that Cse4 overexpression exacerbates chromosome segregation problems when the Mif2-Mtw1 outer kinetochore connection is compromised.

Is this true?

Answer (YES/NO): NO